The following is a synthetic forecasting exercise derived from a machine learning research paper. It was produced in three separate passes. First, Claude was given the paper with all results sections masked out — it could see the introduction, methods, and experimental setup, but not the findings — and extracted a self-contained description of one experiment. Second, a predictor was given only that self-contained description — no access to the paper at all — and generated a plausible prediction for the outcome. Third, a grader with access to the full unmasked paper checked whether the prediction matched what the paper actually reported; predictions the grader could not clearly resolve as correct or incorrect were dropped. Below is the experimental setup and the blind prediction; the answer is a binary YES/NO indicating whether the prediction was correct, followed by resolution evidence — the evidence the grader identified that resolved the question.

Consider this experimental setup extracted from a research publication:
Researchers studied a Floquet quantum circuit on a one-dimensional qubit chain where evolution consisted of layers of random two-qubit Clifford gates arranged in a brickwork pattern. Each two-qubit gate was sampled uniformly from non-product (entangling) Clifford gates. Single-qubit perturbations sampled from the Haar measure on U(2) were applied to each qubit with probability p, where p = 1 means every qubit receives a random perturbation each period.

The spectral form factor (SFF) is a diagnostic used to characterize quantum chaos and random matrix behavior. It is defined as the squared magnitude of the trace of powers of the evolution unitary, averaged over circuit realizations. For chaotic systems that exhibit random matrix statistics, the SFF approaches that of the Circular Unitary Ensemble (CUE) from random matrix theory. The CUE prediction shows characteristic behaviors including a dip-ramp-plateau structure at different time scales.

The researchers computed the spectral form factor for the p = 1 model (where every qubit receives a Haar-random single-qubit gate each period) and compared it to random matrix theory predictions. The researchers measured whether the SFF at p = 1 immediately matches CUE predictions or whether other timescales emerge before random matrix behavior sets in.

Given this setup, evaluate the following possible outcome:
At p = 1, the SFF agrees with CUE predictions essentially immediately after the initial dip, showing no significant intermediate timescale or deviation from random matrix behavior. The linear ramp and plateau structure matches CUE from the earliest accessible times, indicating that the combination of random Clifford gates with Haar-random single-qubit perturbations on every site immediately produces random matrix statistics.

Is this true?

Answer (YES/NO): NO